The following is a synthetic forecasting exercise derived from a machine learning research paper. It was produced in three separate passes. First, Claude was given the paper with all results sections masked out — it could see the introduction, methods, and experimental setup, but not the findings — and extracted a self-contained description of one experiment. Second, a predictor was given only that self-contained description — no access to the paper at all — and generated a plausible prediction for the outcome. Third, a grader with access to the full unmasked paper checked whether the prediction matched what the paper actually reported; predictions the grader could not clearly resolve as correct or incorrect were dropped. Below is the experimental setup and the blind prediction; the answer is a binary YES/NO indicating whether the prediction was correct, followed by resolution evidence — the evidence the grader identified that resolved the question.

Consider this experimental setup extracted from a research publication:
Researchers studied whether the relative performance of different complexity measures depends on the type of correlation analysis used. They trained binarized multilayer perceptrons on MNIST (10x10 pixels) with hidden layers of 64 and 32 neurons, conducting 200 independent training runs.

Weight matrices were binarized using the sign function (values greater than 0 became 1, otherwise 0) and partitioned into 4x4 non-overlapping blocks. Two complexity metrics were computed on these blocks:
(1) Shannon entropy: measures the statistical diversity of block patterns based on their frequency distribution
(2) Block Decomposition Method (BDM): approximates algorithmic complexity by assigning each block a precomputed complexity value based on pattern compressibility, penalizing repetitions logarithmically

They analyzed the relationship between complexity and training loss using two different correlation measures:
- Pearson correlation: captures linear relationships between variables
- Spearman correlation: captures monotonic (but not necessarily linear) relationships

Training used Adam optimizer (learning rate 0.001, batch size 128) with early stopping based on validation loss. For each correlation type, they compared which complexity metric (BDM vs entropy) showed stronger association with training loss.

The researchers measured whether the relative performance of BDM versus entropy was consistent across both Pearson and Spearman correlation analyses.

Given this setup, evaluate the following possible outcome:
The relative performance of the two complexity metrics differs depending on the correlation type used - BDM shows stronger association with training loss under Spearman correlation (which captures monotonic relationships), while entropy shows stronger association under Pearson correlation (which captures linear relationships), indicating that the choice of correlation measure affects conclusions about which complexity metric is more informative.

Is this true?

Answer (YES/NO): NO